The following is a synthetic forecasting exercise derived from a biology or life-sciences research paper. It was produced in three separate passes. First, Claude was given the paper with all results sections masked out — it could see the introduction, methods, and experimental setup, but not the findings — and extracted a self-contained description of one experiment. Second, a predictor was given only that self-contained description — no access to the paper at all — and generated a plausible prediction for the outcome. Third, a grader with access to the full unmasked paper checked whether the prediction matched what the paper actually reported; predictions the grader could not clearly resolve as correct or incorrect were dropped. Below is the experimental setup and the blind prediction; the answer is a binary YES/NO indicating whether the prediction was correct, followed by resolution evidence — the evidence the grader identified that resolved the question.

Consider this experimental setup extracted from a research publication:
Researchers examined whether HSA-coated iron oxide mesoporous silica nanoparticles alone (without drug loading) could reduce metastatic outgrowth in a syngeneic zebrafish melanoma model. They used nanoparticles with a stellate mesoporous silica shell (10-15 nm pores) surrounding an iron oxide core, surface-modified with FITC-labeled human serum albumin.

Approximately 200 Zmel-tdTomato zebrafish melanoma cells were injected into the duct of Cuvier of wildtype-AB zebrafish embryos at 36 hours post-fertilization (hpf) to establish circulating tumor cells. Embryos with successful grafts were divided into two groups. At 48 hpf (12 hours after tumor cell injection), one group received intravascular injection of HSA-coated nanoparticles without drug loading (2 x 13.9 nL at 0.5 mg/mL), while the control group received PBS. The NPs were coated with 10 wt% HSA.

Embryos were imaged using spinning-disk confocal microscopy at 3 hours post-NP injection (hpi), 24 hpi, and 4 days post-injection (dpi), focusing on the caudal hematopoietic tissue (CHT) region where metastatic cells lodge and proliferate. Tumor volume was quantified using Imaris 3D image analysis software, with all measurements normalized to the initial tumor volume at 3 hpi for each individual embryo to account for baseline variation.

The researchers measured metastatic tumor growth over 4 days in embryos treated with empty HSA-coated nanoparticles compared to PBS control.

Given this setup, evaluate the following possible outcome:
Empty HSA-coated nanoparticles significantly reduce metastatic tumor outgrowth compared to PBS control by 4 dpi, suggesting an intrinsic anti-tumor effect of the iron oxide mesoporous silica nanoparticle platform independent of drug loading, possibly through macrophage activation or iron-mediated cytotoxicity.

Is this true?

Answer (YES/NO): YES